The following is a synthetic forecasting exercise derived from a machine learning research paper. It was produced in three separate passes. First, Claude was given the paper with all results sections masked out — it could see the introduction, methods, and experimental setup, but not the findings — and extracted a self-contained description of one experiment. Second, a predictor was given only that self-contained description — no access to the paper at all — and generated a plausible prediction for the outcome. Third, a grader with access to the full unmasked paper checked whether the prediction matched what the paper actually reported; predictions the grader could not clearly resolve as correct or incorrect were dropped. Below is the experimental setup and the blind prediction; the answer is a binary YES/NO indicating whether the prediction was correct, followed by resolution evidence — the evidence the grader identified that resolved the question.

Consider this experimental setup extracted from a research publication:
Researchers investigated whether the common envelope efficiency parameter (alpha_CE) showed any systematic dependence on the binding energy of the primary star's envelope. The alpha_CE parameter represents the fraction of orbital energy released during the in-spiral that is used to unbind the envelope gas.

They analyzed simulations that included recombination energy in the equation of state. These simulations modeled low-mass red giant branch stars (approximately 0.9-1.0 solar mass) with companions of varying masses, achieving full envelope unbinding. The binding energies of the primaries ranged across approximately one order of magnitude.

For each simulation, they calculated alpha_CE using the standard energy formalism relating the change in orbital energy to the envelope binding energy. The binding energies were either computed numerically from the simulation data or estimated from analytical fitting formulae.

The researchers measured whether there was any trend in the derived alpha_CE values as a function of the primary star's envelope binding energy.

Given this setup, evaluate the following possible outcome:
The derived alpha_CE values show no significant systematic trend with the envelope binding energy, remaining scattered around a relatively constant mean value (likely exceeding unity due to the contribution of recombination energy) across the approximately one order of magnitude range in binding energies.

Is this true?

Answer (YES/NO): NO